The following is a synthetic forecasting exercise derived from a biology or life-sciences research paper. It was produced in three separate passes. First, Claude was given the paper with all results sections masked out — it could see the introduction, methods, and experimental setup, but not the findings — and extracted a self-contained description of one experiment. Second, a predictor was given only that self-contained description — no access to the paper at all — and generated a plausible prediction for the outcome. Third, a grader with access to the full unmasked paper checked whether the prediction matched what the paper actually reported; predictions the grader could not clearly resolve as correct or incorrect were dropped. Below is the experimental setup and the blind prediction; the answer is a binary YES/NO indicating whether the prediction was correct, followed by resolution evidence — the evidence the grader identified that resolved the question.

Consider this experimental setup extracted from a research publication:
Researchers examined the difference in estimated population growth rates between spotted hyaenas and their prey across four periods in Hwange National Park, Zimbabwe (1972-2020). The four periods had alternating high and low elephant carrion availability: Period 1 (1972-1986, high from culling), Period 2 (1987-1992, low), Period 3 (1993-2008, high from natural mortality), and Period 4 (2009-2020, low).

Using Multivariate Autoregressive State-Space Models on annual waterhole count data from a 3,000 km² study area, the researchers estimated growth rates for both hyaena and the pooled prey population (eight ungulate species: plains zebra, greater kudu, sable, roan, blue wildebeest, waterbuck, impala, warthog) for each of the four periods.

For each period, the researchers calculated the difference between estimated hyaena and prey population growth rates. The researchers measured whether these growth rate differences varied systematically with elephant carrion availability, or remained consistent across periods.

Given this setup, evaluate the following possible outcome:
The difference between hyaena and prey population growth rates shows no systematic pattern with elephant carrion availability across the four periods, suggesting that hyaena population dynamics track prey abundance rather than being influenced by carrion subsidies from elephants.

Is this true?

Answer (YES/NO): YES